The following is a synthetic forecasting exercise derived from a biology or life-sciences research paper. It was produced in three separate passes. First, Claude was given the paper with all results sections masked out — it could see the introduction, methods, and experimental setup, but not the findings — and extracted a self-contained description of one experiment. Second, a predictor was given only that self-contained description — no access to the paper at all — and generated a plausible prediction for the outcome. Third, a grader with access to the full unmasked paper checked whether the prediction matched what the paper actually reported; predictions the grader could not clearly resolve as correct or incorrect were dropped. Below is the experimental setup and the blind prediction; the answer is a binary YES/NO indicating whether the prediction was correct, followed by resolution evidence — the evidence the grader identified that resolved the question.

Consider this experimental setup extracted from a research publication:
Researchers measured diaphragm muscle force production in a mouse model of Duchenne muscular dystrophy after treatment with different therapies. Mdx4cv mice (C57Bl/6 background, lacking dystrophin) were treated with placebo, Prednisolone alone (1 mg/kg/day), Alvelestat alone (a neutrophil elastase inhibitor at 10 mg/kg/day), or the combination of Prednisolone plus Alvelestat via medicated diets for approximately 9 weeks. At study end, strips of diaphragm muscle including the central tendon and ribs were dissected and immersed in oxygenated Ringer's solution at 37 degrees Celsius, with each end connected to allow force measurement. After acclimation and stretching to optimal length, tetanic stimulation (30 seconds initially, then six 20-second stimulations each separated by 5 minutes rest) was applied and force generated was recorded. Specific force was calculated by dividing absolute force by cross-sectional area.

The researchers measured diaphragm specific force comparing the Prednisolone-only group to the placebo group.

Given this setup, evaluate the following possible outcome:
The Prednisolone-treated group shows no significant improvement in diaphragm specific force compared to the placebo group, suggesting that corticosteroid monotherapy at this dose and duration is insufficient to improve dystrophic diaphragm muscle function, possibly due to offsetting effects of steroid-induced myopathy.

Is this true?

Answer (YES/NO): NO